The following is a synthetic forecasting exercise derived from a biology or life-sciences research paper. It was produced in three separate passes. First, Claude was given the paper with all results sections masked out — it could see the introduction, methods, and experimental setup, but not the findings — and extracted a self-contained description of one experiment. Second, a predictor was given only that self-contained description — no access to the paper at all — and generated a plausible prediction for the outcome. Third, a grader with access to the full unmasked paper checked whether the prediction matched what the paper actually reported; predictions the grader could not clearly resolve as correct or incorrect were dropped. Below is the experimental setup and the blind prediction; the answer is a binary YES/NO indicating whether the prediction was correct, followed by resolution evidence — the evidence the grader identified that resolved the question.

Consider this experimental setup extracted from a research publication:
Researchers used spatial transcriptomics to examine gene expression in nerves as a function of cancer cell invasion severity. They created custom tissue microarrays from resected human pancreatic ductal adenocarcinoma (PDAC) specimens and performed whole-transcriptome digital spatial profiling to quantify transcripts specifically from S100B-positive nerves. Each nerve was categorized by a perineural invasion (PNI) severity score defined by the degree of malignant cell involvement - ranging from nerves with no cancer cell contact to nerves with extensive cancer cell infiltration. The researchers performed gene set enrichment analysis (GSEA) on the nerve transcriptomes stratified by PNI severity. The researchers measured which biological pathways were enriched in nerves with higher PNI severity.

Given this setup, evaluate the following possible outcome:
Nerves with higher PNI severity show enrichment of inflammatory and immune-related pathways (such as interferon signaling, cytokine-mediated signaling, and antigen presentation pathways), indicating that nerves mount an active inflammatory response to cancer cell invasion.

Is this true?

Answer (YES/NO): NO